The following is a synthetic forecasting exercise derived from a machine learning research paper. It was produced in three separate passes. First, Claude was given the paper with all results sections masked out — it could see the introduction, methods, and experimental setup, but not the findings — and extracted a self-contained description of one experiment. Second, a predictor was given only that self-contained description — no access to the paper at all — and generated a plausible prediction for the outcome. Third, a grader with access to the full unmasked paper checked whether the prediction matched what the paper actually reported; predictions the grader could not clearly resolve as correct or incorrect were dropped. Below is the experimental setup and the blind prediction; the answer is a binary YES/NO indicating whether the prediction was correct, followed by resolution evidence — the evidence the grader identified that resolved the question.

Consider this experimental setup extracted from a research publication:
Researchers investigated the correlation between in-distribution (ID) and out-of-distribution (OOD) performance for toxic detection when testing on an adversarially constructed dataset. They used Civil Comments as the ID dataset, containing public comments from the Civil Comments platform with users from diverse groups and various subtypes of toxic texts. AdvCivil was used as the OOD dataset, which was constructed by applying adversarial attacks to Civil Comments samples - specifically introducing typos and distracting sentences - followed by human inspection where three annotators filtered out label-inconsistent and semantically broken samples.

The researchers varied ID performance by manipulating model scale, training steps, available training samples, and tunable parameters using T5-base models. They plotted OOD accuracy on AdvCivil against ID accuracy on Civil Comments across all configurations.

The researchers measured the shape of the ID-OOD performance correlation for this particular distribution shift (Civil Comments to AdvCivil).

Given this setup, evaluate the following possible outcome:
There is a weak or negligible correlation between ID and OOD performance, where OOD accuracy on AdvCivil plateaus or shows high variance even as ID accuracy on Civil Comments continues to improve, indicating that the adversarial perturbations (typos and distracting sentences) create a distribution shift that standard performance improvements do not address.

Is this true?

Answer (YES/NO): NO